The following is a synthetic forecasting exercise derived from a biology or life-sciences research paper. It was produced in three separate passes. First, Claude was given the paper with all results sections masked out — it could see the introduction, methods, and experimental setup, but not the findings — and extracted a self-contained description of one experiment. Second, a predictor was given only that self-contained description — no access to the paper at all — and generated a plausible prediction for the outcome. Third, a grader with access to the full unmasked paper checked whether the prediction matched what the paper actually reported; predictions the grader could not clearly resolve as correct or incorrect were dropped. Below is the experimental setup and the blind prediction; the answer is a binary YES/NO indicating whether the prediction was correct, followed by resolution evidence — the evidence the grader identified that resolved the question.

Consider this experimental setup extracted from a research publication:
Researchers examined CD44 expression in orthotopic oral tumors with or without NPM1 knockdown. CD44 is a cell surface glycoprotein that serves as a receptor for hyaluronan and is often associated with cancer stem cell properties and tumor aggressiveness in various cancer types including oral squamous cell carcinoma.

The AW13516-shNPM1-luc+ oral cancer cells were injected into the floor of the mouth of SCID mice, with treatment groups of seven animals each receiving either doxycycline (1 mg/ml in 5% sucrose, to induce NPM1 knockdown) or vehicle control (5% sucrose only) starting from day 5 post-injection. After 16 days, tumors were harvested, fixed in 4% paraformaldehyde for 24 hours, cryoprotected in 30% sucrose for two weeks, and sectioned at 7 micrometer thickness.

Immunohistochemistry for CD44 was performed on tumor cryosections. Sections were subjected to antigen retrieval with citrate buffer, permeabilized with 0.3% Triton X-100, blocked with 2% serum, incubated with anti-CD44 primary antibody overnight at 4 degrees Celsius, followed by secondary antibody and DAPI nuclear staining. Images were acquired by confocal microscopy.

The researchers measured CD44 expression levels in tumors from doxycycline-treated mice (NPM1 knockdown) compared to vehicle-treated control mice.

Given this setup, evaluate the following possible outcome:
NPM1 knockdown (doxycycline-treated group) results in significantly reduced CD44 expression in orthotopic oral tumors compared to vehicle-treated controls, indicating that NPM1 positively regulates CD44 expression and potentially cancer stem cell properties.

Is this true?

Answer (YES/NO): YES